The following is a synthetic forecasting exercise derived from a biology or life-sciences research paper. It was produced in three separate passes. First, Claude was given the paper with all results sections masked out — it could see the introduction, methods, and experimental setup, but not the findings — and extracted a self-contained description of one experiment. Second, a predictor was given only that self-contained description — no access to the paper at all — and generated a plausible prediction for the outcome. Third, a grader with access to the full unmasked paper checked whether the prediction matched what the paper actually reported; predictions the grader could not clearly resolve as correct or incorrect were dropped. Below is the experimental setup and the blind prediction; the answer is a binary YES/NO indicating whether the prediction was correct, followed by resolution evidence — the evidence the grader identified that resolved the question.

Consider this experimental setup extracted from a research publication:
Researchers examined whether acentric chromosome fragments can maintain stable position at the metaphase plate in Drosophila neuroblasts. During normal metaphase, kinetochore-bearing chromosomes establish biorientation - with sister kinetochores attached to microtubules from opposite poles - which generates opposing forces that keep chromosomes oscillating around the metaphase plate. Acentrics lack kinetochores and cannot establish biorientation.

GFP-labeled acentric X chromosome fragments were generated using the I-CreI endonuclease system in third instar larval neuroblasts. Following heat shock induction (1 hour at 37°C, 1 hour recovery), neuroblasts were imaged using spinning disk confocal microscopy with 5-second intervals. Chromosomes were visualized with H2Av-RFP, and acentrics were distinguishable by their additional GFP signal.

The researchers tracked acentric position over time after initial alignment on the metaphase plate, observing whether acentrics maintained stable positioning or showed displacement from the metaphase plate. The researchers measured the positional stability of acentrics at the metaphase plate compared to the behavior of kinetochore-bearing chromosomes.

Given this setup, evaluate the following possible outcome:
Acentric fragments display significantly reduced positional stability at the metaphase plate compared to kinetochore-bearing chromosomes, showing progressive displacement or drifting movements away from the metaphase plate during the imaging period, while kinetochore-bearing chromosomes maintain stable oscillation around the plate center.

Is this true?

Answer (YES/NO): NO